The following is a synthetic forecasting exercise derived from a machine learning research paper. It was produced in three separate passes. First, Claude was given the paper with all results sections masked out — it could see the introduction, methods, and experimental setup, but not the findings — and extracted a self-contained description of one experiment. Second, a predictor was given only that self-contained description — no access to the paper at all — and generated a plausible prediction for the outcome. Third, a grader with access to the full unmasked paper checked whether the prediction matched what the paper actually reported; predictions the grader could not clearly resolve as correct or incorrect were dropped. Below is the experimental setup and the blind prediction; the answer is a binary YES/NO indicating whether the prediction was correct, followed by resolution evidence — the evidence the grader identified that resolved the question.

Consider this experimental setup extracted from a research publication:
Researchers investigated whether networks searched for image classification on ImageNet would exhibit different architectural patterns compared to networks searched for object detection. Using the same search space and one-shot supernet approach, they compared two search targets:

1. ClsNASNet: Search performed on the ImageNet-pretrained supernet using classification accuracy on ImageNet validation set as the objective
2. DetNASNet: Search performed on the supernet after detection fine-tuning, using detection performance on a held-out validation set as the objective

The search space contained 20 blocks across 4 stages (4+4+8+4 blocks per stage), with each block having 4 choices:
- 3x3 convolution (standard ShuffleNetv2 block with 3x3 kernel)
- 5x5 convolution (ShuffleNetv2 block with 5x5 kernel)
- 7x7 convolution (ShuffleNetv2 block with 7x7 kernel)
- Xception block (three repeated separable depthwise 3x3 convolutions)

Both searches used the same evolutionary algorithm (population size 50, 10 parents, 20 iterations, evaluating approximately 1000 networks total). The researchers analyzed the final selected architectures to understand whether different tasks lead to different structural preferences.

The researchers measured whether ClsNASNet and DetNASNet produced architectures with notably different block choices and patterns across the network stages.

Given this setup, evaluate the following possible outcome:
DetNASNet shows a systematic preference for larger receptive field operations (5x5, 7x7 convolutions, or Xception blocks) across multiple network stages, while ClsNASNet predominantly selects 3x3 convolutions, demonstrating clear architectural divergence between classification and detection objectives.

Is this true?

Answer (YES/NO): NO